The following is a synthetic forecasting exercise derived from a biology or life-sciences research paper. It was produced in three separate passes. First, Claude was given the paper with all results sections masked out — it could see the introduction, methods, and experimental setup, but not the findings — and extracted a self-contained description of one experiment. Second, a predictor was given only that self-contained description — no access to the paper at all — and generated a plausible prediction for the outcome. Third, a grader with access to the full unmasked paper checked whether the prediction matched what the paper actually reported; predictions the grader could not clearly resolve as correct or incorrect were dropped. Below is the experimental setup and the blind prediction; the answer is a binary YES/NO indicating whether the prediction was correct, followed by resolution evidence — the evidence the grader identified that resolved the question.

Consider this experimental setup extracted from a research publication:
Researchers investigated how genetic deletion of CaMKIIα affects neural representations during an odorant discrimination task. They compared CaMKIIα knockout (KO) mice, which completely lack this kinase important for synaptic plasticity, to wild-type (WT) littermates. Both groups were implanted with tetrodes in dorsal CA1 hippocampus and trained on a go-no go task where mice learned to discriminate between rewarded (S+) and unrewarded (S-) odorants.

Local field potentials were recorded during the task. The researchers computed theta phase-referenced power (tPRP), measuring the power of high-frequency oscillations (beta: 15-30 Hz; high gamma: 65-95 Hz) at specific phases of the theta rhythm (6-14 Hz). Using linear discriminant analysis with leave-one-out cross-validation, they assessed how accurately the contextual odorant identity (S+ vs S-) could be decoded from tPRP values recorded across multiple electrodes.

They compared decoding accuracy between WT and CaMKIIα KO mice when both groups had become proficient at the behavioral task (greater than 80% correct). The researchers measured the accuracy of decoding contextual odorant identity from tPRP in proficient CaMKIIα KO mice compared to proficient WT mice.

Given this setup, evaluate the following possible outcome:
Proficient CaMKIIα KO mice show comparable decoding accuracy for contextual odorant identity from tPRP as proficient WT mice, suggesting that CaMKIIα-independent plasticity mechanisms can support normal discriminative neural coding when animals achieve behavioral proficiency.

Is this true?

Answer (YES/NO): NO